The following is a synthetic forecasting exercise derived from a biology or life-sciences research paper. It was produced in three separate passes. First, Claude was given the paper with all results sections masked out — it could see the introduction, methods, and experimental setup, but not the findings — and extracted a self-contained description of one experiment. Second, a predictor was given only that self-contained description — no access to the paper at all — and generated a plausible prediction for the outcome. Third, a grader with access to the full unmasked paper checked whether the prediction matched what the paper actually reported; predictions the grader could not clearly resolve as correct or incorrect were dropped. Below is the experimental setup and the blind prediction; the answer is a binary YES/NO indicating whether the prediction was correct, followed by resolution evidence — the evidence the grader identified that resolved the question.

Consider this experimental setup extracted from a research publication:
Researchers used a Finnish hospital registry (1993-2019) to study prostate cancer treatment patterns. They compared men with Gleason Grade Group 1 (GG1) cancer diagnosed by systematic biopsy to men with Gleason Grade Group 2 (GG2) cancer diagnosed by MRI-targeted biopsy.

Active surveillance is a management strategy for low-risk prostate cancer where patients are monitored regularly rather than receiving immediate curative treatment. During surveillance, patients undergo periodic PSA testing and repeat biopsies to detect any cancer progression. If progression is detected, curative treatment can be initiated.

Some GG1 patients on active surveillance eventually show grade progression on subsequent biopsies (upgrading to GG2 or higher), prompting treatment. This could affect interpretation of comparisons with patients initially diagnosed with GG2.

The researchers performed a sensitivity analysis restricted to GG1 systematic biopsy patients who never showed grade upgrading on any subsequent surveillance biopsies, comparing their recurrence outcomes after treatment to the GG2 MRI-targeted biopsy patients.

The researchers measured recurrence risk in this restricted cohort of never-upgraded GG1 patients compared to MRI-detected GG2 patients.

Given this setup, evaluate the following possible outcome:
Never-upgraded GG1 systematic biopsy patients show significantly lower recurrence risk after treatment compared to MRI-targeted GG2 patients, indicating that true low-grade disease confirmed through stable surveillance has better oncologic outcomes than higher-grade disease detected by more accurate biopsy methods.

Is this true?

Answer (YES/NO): NO